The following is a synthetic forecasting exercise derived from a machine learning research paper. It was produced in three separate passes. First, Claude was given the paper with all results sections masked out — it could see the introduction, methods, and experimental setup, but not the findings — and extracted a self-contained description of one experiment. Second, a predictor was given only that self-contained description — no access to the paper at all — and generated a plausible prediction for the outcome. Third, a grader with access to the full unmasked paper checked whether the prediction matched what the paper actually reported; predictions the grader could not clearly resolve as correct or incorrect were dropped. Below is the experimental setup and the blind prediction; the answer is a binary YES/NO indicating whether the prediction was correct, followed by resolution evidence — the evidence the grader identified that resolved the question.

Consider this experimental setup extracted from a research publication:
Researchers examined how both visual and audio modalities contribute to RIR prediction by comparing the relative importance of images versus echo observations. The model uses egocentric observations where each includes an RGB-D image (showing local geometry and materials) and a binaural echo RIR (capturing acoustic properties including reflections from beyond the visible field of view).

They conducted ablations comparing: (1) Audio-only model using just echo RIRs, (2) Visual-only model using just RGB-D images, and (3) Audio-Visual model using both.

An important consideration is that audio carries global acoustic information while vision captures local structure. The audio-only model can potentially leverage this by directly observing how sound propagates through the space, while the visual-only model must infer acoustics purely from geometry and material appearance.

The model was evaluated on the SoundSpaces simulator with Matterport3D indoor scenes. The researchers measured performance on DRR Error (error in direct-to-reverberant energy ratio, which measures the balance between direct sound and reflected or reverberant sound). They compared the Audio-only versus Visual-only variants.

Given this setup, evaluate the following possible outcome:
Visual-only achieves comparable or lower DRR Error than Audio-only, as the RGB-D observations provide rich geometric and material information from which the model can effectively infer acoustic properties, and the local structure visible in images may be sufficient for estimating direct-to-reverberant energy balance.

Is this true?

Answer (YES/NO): NO